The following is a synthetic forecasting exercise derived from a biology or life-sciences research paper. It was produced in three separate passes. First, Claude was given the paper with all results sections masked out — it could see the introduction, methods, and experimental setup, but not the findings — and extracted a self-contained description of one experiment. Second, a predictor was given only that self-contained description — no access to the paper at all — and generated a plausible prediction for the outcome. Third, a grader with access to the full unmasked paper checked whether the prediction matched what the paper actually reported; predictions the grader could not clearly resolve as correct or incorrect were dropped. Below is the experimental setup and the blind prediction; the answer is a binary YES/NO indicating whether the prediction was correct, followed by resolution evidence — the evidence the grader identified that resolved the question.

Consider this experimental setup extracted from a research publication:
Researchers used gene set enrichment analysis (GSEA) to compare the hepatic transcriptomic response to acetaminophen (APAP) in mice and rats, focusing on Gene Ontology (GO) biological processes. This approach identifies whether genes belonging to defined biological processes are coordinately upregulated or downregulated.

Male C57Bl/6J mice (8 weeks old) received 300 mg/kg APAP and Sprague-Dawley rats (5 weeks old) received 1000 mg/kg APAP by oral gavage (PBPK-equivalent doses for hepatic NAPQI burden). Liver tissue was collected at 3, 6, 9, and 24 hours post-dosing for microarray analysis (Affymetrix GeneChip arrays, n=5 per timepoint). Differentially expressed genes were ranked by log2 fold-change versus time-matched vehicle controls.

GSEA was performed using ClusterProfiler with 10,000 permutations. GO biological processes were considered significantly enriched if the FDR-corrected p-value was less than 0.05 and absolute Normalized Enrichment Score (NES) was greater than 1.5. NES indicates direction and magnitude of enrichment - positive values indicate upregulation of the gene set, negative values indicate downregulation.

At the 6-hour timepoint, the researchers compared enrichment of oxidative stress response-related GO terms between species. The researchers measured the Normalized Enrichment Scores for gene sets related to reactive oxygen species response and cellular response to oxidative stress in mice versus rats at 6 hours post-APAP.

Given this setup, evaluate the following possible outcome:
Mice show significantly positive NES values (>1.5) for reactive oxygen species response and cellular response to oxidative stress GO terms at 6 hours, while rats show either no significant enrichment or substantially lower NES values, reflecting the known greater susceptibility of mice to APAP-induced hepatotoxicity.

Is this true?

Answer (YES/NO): NO